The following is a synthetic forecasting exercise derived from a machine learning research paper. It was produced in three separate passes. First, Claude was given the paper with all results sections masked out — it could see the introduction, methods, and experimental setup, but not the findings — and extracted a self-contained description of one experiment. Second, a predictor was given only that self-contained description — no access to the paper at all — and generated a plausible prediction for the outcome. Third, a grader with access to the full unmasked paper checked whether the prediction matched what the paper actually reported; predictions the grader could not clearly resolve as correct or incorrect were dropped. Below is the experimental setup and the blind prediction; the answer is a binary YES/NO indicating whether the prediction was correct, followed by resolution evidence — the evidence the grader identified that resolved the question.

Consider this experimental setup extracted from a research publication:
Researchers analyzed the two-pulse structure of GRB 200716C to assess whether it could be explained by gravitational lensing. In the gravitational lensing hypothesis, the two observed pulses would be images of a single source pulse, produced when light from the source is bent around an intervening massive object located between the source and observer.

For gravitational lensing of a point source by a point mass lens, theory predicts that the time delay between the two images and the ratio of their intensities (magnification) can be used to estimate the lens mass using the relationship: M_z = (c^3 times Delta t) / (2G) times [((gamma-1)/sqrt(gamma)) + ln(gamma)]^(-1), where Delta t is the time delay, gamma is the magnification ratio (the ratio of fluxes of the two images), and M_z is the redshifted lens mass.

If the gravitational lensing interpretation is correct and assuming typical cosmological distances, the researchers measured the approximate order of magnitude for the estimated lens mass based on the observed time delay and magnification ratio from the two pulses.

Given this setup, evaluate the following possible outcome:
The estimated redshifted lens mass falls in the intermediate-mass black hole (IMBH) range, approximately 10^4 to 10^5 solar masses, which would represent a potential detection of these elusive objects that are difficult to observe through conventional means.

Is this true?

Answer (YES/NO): NO